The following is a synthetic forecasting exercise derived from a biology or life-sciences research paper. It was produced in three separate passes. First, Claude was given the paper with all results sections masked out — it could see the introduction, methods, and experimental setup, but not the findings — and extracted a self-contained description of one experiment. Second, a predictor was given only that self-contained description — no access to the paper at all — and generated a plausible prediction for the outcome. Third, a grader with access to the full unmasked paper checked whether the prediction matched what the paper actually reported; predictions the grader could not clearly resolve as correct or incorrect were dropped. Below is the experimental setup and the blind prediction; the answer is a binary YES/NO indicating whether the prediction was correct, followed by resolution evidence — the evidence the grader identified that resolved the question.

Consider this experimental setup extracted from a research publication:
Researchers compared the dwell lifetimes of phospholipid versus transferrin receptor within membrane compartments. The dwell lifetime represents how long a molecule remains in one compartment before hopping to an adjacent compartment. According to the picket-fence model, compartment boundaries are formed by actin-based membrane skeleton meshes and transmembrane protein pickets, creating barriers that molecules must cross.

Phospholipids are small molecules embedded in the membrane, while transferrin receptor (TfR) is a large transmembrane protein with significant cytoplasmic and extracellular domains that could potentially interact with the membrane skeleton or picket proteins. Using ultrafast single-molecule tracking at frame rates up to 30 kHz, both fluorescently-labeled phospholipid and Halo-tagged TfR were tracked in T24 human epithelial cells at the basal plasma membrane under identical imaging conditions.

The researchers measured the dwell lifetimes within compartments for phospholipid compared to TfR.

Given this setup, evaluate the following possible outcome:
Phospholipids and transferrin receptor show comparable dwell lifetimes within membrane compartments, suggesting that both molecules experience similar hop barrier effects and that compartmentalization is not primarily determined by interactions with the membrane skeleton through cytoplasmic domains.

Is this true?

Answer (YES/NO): NO